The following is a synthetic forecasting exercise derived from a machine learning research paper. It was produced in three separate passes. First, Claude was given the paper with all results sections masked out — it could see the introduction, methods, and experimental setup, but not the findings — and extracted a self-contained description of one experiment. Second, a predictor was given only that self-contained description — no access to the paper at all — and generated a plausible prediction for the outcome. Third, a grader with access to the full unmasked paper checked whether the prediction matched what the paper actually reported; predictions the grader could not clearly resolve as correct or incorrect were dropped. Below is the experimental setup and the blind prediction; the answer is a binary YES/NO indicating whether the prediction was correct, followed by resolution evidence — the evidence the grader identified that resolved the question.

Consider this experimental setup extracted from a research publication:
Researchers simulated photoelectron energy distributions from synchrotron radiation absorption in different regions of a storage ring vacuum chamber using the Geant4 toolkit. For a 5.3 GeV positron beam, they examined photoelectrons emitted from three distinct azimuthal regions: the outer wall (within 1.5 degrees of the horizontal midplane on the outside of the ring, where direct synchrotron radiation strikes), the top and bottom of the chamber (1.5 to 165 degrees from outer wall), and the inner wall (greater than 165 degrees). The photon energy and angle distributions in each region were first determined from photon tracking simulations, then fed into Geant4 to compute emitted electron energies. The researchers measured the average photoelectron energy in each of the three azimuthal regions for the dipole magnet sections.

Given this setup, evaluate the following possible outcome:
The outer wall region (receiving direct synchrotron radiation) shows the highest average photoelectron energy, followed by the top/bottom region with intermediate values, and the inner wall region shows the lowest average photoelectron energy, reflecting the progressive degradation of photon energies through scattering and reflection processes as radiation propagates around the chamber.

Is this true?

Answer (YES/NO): NO